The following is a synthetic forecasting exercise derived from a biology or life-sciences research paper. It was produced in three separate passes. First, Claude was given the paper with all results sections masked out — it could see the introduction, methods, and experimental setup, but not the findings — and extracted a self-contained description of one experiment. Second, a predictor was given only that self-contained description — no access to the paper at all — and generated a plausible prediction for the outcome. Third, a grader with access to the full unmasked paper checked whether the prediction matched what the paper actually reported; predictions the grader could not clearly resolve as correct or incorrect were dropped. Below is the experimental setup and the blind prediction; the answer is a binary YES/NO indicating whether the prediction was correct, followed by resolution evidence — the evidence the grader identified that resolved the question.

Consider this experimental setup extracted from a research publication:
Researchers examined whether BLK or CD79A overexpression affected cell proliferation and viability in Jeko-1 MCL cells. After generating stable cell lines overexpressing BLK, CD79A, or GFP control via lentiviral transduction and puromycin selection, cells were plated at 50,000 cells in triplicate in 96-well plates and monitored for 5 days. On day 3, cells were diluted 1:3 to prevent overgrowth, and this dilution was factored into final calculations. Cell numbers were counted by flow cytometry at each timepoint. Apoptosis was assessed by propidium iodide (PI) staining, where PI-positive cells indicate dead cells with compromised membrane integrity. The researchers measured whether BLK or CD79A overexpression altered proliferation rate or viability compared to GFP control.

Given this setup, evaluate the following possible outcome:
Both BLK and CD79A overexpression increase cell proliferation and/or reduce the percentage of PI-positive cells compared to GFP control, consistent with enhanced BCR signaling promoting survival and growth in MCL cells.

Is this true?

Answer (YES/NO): NO